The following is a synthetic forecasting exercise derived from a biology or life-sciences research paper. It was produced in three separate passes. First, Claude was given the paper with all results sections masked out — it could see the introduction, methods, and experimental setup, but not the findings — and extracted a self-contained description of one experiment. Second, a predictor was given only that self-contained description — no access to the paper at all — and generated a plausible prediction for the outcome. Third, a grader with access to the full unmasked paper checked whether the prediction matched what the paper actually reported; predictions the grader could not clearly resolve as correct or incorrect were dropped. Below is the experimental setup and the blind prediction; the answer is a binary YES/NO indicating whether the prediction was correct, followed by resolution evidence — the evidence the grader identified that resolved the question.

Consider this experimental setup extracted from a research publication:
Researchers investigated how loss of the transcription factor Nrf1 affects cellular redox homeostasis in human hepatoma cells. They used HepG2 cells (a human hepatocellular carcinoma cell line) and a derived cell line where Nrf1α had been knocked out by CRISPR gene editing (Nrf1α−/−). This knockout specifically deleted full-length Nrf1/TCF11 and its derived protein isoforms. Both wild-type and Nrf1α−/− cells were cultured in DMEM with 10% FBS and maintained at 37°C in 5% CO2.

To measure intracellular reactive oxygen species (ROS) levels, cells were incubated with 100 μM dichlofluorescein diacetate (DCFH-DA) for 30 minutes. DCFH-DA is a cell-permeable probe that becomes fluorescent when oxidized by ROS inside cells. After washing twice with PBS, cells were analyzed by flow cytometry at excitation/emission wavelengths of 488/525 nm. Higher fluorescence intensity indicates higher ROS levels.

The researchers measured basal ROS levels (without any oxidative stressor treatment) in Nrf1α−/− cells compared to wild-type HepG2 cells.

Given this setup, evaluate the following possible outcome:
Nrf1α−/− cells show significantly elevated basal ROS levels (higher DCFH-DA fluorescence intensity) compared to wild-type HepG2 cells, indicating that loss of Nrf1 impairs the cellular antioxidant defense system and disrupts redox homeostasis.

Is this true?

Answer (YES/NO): YES